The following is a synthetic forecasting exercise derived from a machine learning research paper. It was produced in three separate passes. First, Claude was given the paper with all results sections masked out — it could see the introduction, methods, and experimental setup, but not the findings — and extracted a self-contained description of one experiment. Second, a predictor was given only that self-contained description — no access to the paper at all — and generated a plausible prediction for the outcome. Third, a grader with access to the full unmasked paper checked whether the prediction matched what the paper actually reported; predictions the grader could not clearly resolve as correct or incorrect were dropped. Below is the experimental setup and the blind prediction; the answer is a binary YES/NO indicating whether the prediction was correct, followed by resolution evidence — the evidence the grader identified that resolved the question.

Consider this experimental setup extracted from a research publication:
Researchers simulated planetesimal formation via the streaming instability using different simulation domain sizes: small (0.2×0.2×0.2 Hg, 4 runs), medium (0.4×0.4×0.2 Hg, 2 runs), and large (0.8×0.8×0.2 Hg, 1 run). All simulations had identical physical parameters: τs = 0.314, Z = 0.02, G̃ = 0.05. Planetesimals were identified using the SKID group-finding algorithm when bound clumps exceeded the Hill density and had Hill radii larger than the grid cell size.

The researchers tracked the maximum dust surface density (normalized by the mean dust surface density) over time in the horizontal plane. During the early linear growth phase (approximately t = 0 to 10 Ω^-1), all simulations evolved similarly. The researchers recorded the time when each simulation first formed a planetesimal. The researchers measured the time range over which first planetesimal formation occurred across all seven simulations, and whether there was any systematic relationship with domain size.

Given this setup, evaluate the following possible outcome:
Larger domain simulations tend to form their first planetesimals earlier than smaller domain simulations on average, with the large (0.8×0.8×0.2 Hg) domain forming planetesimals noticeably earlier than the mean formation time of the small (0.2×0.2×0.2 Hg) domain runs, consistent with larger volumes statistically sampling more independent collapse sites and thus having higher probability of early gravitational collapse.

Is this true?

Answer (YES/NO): NO